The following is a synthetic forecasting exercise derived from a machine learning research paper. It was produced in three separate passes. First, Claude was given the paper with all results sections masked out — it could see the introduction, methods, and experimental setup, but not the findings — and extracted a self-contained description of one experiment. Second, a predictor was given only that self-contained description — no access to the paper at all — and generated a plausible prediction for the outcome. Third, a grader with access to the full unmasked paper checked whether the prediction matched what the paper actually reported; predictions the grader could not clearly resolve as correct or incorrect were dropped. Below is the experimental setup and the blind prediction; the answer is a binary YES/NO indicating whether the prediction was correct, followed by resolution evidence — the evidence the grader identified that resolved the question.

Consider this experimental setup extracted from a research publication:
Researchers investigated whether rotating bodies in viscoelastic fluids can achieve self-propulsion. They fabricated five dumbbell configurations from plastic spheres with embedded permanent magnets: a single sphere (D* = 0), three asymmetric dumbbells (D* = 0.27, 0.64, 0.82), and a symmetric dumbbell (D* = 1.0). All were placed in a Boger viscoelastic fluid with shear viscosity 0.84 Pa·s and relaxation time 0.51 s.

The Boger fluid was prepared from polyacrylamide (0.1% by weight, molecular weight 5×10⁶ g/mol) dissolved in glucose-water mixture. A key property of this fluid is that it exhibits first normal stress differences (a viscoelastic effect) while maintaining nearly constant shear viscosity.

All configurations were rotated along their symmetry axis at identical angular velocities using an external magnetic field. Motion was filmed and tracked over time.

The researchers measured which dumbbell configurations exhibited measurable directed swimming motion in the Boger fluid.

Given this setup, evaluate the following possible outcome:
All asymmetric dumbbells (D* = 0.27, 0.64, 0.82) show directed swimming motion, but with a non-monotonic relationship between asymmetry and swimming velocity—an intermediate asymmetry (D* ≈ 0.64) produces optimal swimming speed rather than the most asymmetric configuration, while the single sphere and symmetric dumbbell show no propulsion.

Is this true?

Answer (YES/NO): YES